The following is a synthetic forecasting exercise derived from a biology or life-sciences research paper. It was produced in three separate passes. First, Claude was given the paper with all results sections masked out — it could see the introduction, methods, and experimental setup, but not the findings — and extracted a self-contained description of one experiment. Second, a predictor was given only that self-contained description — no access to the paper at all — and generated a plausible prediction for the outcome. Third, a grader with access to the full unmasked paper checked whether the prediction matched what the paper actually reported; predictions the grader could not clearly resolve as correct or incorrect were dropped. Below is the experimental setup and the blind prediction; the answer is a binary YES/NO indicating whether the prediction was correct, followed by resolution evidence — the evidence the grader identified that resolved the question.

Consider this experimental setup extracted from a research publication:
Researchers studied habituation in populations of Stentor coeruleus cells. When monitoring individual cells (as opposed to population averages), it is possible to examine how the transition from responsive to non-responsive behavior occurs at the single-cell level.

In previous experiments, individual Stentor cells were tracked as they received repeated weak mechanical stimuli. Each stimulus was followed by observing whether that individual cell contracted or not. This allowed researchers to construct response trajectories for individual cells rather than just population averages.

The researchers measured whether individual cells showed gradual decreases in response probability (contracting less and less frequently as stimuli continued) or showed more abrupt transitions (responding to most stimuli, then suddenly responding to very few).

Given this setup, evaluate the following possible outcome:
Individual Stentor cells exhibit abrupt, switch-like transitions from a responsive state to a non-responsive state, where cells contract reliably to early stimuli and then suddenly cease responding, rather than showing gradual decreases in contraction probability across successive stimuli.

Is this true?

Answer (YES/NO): YES